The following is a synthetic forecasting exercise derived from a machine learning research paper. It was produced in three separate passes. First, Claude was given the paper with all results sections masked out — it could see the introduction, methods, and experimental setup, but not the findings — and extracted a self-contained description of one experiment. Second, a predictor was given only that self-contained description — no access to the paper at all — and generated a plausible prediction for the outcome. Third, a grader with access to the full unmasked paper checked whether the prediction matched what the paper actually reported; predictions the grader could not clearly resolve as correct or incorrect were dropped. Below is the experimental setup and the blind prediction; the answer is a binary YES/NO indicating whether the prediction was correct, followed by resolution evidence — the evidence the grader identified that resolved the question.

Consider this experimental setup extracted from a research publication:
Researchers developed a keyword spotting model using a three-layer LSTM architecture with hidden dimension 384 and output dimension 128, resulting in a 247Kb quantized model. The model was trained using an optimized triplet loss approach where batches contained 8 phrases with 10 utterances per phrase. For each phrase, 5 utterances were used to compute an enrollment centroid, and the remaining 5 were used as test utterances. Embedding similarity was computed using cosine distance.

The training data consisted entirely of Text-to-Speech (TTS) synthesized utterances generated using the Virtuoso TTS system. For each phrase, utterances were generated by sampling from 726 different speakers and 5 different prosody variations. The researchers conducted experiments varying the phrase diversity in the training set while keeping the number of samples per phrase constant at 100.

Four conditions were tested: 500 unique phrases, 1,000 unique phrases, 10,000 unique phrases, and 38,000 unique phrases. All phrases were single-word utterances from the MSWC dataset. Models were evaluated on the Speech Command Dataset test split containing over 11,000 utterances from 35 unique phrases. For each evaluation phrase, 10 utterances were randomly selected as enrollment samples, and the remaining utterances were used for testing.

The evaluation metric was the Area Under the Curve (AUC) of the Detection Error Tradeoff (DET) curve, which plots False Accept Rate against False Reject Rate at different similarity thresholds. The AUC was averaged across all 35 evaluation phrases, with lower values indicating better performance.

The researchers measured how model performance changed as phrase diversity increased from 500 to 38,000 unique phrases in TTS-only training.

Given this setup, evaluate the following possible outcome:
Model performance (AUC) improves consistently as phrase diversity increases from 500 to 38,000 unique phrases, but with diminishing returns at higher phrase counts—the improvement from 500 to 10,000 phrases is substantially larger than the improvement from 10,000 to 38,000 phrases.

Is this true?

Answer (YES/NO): YES